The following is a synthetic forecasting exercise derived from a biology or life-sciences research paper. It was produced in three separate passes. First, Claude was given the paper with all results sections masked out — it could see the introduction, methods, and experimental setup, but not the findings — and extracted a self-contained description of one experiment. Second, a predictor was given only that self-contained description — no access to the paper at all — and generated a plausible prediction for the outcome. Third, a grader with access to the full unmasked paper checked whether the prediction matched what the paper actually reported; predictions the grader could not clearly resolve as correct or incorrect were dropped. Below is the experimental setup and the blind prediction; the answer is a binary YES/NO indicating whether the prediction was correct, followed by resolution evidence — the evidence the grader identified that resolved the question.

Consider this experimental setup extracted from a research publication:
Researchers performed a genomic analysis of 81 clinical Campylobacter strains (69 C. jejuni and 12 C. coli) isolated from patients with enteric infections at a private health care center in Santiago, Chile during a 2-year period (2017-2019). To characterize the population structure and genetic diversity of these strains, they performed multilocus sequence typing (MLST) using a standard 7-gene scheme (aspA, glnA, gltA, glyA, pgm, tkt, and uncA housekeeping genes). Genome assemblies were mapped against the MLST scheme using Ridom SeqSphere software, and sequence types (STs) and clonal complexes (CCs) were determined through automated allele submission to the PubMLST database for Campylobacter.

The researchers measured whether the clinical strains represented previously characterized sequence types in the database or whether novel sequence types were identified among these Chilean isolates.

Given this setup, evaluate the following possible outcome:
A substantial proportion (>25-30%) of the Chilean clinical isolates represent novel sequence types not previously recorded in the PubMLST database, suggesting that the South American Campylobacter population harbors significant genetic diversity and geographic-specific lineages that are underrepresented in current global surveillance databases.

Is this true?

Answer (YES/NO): NO